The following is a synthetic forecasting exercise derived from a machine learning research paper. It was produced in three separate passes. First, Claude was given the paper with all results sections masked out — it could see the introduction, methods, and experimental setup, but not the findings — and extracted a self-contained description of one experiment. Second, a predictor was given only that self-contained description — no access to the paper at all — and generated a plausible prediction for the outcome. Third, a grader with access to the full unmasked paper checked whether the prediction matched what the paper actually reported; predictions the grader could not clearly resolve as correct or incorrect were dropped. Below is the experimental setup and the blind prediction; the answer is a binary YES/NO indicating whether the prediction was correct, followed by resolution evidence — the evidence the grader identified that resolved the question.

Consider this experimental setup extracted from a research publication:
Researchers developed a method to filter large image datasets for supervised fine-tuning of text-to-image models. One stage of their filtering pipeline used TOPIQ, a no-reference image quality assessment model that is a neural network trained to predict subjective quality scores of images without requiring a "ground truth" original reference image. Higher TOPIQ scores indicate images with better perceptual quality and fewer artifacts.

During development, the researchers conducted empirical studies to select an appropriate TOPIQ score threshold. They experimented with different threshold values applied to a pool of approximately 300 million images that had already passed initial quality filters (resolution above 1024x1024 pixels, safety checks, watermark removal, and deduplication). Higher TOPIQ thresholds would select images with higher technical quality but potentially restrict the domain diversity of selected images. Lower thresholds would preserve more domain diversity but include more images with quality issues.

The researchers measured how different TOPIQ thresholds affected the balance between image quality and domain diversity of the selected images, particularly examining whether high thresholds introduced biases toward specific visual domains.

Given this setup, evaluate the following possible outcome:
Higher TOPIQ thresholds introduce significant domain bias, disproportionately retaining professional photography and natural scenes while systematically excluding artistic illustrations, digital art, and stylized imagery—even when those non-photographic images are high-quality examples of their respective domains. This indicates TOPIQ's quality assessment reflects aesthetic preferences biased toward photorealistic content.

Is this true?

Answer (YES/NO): NO